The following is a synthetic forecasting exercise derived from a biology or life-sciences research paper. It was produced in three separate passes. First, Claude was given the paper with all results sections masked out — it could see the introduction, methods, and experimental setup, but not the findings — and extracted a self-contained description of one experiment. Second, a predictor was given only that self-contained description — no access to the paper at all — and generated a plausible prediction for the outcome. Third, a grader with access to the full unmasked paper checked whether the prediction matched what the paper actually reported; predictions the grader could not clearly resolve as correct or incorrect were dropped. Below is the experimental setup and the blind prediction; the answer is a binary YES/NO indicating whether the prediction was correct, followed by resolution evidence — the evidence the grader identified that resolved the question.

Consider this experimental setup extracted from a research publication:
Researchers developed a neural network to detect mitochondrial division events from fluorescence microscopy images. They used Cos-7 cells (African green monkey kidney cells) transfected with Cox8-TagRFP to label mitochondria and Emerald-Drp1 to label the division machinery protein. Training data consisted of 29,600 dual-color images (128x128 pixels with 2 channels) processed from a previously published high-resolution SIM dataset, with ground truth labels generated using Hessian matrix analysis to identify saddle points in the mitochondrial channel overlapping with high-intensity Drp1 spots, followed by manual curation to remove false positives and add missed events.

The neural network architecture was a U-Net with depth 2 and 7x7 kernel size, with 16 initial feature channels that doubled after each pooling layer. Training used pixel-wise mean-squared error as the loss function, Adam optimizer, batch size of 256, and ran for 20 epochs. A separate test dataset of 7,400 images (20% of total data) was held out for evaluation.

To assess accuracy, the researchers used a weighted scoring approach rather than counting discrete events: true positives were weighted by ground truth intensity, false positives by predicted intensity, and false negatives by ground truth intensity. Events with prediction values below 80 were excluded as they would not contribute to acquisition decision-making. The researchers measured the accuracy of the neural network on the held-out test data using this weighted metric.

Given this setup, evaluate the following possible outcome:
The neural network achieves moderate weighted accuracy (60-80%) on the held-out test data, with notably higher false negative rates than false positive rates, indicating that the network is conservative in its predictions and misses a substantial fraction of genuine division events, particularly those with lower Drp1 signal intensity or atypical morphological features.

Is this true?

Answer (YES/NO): NO